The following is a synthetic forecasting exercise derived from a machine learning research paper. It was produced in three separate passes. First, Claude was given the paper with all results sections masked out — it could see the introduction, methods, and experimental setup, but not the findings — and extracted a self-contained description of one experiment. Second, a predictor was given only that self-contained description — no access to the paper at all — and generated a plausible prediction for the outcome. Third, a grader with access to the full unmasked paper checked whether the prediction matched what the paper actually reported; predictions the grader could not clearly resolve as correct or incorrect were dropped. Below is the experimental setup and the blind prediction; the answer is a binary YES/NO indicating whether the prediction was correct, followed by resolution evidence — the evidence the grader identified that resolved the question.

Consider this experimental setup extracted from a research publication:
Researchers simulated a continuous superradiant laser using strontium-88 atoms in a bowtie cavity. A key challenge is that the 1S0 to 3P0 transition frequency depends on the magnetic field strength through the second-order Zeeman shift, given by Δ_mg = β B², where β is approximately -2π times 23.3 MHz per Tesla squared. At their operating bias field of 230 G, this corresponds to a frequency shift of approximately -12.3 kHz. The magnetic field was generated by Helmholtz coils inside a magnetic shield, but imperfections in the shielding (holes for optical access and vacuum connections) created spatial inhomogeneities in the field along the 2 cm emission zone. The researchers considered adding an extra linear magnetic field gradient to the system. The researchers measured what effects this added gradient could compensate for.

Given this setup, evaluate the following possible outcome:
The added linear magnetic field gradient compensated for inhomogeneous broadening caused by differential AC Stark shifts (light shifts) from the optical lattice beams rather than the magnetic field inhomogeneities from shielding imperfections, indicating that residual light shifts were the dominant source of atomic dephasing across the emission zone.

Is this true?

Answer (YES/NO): NO